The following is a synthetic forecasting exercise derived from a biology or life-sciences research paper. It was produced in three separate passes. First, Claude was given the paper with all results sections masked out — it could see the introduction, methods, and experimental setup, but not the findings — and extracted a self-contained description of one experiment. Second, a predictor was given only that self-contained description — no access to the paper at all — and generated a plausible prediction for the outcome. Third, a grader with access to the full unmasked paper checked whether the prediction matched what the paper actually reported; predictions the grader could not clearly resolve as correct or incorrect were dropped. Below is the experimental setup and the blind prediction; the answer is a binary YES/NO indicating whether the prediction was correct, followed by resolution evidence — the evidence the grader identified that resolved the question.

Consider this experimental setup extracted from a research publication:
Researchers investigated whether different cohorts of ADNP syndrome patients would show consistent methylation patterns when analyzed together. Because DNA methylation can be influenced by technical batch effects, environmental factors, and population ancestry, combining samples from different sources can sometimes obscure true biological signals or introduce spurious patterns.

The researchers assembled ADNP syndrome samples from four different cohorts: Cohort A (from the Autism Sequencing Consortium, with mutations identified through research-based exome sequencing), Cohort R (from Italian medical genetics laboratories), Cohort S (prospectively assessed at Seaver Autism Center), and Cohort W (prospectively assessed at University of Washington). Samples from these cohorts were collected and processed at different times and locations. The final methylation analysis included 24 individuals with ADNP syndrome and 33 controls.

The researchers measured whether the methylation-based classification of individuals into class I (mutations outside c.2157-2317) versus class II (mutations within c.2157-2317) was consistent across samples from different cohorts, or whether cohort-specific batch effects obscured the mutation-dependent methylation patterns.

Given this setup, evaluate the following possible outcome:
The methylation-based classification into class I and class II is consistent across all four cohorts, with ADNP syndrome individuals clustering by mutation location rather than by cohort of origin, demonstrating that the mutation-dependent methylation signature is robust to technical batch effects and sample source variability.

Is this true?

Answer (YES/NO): YES